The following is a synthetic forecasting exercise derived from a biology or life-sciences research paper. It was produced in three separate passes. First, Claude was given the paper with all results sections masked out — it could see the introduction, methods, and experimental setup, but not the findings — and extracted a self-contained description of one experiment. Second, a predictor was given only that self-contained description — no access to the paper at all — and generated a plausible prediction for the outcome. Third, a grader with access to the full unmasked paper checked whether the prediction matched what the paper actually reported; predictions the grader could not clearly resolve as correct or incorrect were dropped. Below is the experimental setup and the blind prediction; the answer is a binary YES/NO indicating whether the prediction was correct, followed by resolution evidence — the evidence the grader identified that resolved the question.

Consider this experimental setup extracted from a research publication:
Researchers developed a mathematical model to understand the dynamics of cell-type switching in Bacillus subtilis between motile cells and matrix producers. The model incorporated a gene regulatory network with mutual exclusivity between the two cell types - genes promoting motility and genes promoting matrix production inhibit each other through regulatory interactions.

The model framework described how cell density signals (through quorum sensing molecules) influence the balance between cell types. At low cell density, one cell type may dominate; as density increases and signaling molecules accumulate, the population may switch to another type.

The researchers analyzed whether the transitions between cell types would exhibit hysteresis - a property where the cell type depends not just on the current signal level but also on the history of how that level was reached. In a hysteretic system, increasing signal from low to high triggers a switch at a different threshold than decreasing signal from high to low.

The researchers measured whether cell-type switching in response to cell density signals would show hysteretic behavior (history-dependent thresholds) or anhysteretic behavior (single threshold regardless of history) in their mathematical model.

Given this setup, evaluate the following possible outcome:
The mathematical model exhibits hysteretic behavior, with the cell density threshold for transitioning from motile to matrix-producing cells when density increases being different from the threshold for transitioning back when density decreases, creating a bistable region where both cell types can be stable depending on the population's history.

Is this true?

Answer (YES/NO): YES